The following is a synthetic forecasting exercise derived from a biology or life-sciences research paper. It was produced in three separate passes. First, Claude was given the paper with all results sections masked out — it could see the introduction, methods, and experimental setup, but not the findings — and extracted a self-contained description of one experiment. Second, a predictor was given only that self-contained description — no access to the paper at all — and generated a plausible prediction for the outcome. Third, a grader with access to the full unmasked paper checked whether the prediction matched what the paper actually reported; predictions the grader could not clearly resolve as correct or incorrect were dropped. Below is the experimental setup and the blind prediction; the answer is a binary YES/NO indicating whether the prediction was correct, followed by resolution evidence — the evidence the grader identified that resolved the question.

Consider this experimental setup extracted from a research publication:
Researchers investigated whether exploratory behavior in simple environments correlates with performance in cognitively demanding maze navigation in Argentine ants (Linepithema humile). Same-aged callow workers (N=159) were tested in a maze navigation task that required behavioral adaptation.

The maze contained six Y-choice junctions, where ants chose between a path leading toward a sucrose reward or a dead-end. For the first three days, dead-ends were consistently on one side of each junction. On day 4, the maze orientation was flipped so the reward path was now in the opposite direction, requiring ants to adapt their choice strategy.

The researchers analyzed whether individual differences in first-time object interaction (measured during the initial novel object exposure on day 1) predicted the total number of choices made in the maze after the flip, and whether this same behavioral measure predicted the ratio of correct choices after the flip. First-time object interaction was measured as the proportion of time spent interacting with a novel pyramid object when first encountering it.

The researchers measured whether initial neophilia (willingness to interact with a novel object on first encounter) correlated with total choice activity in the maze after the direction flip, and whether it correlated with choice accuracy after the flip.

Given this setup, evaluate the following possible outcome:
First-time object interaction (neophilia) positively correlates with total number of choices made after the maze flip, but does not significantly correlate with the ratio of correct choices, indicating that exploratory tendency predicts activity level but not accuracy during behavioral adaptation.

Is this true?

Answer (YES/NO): NO